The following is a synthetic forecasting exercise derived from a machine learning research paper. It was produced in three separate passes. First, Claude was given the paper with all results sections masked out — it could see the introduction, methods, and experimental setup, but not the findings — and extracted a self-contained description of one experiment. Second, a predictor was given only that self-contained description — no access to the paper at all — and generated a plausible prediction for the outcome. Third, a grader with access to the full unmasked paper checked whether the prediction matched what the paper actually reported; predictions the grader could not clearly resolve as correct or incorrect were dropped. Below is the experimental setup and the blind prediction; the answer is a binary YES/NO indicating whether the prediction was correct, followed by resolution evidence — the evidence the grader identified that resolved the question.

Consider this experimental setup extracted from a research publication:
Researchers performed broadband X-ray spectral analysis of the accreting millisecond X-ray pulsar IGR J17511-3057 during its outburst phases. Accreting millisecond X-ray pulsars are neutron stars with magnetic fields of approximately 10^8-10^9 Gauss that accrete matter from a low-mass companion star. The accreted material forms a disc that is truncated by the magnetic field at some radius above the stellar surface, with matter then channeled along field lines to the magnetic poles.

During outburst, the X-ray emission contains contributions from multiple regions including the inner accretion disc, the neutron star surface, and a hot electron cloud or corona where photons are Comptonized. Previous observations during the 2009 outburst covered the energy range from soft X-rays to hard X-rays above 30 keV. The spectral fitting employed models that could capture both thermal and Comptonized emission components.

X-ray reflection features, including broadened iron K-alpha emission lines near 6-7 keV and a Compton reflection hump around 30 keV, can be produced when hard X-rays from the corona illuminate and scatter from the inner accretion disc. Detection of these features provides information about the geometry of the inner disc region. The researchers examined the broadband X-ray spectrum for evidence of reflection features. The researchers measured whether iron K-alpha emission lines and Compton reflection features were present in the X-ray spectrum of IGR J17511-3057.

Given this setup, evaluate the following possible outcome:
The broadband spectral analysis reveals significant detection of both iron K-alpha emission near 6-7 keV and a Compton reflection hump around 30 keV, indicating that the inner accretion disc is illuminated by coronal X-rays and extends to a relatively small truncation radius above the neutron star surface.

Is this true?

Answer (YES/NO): NO